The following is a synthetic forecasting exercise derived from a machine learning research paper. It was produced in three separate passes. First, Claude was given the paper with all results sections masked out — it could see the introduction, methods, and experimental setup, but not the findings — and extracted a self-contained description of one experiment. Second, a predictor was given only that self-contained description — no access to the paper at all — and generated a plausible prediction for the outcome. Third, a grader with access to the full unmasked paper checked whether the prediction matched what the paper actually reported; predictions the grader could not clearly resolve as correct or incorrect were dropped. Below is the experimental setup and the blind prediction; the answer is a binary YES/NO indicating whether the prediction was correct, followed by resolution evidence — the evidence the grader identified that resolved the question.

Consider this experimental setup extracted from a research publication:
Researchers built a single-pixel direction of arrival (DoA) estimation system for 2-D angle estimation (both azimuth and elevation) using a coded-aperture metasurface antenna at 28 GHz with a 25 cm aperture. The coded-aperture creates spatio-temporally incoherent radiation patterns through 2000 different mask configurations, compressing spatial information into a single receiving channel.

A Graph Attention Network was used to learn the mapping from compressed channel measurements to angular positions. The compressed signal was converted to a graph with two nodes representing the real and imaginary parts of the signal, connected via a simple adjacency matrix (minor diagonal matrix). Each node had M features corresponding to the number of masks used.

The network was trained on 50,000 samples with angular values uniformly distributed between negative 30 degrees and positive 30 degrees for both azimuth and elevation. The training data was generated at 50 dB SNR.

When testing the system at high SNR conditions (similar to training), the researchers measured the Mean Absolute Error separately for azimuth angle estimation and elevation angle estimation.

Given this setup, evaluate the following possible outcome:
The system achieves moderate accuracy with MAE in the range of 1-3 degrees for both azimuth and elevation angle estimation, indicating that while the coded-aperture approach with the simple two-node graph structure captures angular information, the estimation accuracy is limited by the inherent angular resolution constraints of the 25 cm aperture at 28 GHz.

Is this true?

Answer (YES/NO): NO